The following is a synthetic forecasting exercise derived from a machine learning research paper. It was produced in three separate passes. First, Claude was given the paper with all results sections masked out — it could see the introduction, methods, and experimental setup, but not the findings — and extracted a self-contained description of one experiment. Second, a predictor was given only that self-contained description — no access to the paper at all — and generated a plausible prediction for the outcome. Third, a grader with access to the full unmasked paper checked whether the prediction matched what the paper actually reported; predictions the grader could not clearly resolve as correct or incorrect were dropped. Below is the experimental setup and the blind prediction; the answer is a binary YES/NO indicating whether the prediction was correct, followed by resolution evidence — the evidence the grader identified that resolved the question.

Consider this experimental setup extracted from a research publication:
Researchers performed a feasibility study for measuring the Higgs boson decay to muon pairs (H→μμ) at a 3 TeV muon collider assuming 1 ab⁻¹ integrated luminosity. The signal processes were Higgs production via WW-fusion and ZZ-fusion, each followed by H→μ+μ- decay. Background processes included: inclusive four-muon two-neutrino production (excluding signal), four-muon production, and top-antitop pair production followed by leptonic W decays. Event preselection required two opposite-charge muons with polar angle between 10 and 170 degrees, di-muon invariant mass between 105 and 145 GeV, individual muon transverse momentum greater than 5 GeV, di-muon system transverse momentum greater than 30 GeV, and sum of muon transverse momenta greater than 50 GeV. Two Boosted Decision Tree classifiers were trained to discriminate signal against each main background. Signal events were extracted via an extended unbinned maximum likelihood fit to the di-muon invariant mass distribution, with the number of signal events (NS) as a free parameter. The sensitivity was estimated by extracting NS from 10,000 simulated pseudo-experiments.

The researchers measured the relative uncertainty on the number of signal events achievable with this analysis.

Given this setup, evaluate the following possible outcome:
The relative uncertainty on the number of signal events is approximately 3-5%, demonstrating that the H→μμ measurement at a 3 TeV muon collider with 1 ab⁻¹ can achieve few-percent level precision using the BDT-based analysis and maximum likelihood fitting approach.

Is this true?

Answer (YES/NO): NO